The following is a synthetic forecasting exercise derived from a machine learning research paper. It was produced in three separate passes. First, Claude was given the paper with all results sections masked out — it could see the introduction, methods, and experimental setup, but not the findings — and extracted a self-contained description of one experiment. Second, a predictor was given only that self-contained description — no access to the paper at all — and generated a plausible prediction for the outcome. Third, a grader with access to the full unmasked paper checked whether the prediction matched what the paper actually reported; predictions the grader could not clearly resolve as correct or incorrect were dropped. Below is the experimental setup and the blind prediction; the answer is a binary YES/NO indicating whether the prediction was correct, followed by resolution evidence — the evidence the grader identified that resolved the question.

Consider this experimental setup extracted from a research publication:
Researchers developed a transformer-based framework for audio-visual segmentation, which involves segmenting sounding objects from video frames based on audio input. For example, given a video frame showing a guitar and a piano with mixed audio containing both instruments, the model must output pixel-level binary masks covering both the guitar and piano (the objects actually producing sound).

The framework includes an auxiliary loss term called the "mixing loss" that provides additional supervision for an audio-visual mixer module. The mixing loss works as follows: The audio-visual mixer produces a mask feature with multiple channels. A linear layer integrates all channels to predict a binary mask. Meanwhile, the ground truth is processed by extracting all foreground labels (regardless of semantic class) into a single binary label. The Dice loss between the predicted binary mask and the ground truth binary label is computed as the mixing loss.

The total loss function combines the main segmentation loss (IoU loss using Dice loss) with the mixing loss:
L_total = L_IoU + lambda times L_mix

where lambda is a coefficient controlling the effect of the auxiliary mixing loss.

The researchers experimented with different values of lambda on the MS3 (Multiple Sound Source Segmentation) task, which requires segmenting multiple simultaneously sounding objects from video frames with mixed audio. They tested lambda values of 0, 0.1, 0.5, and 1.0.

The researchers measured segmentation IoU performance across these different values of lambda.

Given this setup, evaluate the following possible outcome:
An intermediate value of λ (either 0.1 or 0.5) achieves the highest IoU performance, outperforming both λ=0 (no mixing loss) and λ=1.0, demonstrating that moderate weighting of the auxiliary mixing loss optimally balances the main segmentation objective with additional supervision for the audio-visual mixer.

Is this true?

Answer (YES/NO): YES